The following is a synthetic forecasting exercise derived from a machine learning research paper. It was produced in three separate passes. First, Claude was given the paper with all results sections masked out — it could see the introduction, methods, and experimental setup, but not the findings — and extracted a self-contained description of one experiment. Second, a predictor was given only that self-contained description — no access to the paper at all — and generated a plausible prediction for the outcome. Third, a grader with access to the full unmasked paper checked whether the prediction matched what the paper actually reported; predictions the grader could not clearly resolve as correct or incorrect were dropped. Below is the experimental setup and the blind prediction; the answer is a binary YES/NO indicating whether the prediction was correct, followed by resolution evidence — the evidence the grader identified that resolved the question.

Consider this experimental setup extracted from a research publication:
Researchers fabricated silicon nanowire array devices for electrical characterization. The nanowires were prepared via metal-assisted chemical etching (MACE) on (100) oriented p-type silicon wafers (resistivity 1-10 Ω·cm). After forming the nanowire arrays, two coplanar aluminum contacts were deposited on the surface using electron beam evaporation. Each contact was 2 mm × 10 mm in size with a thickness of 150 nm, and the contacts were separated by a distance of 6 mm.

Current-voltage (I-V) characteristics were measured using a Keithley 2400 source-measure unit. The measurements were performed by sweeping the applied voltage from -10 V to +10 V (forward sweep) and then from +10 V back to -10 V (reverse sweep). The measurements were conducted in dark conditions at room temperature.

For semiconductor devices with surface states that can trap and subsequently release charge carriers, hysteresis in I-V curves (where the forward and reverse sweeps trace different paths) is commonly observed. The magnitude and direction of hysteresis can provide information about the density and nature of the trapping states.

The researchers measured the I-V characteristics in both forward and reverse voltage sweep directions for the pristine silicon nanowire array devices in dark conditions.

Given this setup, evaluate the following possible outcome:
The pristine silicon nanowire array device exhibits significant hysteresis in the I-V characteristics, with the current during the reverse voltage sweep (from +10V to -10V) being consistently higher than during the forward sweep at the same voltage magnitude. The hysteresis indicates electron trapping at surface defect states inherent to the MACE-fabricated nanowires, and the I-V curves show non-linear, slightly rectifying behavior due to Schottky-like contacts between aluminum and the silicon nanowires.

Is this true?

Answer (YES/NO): NO